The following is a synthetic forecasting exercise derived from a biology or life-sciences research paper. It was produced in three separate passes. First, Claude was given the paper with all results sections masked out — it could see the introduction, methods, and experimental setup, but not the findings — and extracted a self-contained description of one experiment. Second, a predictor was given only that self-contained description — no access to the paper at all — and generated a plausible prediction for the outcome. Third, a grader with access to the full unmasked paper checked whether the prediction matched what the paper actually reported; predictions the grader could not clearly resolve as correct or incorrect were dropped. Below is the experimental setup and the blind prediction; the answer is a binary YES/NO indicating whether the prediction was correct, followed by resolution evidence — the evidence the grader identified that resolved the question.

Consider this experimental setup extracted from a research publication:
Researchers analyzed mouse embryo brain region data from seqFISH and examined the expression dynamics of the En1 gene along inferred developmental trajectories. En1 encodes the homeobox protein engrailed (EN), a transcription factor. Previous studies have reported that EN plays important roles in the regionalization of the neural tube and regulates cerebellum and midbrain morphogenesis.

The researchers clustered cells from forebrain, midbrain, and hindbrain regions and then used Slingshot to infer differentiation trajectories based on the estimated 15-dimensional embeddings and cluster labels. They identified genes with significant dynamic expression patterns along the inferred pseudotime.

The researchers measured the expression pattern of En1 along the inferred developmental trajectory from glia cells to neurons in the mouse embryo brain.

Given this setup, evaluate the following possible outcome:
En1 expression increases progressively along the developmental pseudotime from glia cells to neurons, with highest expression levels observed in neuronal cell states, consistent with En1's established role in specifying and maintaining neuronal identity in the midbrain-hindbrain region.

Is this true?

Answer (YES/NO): NO